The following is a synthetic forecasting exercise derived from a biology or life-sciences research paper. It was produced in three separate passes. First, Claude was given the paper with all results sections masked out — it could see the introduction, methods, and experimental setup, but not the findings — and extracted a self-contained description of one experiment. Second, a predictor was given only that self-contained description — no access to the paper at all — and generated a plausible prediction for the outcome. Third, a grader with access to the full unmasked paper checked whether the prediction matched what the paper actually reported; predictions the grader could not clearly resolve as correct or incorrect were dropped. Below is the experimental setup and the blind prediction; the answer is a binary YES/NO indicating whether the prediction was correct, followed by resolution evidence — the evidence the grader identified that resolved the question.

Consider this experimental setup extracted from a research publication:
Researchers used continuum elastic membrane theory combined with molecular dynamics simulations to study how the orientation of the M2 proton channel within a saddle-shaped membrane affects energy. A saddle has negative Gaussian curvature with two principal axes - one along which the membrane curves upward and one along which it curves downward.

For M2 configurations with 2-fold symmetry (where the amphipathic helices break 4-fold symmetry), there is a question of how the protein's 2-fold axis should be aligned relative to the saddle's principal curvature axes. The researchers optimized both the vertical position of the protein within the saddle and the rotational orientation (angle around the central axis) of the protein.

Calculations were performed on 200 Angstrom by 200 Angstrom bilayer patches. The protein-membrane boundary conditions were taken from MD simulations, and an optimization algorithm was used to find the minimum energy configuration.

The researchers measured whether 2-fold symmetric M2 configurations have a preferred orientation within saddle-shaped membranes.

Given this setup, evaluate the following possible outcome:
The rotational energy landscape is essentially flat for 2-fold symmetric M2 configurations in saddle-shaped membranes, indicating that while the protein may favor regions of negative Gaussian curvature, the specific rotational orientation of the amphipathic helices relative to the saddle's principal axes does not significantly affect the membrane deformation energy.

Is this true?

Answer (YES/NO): NO